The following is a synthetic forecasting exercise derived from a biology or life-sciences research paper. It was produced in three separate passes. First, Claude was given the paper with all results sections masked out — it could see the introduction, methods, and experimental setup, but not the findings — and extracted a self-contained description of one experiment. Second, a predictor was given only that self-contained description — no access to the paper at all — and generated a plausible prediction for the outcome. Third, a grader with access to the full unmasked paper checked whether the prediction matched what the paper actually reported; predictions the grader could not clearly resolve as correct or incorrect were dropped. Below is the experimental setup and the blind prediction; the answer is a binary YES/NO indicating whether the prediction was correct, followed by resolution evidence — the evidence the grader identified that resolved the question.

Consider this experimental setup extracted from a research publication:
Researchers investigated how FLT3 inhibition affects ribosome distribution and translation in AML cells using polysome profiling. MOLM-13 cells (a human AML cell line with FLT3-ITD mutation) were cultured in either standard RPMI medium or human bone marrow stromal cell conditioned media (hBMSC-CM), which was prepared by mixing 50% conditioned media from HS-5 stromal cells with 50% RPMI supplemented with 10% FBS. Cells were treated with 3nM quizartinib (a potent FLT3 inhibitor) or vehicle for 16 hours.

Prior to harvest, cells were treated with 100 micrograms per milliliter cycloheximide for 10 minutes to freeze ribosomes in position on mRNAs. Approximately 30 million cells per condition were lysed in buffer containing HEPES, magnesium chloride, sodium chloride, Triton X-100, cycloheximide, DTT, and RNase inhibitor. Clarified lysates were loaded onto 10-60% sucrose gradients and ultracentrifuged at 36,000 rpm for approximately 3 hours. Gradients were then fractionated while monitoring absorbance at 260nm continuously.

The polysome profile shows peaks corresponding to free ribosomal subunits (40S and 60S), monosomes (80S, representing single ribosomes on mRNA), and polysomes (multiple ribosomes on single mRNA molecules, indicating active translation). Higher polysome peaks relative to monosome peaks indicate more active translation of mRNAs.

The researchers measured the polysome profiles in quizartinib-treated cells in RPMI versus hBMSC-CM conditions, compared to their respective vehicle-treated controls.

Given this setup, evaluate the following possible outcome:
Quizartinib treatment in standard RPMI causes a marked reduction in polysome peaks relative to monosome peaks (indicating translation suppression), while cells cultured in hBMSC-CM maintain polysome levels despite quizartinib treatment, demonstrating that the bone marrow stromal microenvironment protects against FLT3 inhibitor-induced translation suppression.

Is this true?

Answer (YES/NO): YES